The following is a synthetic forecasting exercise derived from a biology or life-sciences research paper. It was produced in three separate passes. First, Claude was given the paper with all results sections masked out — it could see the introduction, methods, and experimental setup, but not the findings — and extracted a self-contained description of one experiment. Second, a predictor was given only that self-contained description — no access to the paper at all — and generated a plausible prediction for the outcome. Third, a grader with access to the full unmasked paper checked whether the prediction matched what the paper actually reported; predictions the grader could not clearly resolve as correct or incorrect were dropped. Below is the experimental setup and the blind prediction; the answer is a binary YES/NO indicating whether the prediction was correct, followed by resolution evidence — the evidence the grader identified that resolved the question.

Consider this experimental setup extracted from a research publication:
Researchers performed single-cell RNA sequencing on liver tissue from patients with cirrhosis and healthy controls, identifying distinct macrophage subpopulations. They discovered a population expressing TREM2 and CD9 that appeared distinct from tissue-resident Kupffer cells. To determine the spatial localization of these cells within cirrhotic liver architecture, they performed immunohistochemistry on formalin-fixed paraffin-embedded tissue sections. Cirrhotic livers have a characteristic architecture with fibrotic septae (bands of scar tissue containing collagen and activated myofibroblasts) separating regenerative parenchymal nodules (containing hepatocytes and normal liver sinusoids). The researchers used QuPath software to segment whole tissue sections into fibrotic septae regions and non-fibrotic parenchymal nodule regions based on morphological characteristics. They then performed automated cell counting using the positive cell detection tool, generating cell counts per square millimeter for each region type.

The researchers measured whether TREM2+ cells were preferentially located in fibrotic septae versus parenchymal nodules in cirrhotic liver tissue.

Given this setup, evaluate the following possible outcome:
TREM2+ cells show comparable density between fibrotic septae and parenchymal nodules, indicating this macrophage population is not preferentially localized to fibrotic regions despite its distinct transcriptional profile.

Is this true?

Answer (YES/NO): NO